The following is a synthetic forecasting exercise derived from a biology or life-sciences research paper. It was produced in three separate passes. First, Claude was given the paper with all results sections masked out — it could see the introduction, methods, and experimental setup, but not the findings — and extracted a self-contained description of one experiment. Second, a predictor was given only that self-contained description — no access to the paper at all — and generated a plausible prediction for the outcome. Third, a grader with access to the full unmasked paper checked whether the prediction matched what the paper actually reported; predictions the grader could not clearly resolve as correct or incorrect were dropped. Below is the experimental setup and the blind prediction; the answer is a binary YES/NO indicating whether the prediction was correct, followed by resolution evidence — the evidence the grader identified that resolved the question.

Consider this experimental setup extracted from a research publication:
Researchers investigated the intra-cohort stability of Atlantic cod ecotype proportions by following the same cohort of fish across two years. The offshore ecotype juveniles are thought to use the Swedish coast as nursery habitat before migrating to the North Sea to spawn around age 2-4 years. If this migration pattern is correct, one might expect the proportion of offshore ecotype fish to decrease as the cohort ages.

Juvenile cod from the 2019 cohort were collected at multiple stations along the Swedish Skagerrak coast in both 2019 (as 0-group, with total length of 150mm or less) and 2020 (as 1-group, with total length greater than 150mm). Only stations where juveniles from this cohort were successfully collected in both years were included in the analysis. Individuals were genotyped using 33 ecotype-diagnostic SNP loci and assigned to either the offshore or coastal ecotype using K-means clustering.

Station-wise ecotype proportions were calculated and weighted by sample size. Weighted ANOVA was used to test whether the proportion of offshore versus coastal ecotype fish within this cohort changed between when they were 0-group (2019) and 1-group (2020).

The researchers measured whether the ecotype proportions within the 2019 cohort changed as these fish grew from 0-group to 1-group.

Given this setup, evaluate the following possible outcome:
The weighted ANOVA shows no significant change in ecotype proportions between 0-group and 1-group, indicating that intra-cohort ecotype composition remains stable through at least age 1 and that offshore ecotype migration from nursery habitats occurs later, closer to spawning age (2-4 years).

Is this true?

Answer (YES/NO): NO